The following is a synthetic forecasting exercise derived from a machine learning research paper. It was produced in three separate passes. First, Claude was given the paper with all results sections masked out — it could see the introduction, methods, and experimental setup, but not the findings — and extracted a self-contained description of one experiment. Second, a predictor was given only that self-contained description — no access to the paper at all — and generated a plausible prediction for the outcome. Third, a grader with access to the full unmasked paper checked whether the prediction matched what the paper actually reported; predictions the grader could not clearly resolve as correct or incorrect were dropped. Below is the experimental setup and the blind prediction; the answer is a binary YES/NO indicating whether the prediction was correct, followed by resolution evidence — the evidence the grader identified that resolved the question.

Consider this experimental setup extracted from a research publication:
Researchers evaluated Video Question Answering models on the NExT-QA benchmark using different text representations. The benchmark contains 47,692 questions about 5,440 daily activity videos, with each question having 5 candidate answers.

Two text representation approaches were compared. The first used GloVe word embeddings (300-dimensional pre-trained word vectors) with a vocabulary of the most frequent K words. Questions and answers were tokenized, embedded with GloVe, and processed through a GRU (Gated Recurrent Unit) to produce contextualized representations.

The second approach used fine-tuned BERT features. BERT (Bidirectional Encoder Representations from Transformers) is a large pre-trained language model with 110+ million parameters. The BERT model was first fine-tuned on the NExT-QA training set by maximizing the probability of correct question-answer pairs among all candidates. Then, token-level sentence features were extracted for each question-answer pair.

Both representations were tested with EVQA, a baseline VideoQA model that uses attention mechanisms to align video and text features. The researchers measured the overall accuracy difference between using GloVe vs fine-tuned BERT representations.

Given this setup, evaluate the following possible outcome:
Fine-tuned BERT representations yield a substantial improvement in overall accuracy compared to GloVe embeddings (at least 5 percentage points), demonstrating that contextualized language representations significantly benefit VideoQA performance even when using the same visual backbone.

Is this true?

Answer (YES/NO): YES